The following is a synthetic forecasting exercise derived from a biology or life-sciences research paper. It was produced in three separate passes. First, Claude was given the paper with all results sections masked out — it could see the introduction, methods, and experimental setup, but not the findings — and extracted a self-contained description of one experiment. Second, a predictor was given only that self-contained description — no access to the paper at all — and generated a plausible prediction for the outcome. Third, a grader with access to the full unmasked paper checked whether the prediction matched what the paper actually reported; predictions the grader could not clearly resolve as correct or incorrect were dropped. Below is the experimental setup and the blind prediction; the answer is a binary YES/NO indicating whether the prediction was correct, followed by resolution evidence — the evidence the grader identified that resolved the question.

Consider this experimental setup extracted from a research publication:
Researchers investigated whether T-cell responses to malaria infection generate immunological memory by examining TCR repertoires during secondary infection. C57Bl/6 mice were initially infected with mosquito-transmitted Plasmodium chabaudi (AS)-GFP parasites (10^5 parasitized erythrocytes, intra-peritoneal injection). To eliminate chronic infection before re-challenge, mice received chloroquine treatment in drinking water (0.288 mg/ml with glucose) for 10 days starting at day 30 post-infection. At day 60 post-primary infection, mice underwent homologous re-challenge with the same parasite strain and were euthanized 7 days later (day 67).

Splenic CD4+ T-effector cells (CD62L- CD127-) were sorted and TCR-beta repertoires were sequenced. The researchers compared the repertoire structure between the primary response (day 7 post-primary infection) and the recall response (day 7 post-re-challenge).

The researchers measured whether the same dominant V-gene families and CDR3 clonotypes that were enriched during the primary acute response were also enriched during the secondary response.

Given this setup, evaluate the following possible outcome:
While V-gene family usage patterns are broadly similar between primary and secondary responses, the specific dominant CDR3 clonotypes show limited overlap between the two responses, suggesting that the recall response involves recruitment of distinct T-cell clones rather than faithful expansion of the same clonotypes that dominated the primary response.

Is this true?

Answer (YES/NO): NO